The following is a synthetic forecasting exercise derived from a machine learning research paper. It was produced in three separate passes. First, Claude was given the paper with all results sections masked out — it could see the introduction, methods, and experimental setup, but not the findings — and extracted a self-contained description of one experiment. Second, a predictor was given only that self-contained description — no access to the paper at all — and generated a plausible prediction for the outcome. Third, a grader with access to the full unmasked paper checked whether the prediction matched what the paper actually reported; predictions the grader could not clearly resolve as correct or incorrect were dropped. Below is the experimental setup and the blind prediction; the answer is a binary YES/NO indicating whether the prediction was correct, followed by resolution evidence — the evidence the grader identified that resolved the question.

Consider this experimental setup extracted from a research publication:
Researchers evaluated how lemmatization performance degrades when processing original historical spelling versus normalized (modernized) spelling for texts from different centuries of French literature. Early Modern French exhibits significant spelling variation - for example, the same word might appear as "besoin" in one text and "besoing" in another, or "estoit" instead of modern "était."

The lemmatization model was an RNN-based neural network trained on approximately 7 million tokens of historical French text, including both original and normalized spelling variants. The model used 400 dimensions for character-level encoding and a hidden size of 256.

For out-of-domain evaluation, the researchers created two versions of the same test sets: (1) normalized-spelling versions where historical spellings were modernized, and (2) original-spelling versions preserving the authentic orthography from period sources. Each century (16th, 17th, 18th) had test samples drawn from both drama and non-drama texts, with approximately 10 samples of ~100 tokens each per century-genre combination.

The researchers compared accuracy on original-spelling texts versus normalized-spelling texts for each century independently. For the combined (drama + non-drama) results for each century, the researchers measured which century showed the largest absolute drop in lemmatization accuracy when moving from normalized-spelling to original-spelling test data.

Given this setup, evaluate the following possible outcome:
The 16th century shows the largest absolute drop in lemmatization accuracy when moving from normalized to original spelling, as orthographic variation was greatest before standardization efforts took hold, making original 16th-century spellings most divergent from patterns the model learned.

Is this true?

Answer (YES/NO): YES